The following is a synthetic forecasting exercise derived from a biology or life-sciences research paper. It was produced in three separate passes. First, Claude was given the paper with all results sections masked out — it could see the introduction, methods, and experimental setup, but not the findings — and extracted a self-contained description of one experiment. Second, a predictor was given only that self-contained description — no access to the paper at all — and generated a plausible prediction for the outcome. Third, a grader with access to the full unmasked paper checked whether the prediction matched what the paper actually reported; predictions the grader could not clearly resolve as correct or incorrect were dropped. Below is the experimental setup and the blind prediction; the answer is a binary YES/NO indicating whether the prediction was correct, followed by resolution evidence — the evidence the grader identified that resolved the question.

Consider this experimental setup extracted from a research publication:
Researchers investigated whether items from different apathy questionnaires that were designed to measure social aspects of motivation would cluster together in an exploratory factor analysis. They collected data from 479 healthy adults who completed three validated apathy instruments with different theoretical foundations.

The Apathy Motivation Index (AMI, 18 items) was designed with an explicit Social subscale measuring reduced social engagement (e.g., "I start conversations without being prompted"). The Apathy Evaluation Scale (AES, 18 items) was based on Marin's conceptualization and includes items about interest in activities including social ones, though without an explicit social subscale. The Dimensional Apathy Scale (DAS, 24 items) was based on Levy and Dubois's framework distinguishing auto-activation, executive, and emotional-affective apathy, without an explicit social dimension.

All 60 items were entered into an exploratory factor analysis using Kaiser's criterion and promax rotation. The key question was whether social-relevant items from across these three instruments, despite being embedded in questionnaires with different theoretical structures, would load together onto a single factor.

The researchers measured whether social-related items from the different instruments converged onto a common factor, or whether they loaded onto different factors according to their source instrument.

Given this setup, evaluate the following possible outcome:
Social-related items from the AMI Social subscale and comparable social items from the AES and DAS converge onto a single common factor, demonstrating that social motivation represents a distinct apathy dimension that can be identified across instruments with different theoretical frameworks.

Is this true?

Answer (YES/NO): YES